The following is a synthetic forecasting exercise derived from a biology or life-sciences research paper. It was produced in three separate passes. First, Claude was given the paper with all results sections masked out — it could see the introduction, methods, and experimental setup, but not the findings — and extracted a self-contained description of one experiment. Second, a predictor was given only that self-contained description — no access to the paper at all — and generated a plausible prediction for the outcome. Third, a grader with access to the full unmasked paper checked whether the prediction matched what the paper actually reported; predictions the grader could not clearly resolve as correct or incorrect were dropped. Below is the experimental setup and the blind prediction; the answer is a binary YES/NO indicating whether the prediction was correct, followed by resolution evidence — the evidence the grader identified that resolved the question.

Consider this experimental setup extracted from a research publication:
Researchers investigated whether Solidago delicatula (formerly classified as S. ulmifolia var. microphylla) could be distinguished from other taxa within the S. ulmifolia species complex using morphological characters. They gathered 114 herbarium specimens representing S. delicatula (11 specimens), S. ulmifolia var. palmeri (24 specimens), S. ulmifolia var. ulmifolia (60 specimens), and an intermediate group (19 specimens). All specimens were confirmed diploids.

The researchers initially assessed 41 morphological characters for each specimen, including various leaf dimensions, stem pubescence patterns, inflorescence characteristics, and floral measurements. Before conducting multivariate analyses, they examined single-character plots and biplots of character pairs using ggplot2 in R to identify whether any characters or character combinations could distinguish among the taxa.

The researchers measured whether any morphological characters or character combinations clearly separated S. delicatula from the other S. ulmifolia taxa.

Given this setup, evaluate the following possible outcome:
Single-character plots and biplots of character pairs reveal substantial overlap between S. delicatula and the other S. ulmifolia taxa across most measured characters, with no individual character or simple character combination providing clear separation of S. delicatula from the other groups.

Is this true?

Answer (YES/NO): NO